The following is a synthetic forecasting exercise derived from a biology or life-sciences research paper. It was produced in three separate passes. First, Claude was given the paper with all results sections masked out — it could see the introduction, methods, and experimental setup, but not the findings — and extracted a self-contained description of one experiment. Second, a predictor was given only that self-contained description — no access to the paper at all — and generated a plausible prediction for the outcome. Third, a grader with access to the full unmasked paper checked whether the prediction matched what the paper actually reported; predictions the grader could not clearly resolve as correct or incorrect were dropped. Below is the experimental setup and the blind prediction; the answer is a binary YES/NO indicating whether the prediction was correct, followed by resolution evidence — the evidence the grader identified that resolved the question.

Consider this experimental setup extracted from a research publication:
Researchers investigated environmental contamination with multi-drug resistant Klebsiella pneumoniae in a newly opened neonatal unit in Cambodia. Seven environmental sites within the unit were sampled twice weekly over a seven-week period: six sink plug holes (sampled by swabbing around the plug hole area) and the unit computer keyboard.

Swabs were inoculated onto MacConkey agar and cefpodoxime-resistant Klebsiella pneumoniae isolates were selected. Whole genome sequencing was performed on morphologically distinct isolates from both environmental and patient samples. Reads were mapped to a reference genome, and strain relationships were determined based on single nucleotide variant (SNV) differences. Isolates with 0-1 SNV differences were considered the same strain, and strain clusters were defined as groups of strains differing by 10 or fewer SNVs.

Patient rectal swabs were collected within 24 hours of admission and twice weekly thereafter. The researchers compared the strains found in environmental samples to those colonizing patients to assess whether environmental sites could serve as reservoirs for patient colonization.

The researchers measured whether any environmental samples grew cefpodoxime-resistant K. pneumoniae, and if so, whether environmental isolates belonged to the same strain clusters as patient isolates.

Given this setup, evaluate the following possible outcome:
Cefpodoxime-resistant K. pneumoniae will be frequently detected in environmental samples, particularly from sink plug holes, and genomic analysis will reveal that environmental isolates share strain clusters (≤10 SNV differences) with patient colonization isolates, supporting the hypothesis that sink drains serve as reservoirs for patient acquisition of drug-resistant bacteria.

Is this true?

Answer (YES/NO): NO